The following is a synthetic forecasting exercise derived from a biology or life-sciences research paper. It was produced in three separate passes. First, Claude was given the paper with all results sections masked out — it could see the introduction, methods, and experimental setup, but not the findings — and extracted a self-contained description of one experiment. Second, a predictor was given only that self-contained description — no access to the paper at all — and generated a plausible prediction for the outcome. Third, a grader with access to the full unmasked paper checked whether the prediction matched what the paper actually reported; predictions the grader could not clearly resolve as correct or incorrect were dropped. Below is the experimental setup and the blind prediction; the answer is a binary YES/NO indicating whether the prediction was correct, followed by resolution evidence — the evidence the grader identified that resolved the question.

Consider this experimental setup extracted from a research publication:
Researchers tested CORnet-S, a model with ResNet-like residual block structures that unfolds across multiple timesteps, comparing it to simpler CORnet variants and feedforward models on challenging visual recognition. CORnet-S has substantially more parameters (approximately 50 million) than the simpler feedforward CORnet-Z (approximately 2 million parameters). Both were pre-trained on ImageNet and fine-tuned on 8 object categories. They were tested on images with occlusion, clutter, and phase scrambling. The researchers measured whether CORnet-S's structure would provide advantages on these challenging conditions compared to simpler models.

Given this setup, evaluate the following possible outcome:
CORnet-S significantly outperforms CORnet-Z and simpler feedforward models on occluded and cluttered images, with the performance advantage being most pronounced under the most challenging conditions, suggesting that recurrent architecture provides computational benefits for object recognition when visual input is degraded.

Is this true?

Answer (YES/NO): NO